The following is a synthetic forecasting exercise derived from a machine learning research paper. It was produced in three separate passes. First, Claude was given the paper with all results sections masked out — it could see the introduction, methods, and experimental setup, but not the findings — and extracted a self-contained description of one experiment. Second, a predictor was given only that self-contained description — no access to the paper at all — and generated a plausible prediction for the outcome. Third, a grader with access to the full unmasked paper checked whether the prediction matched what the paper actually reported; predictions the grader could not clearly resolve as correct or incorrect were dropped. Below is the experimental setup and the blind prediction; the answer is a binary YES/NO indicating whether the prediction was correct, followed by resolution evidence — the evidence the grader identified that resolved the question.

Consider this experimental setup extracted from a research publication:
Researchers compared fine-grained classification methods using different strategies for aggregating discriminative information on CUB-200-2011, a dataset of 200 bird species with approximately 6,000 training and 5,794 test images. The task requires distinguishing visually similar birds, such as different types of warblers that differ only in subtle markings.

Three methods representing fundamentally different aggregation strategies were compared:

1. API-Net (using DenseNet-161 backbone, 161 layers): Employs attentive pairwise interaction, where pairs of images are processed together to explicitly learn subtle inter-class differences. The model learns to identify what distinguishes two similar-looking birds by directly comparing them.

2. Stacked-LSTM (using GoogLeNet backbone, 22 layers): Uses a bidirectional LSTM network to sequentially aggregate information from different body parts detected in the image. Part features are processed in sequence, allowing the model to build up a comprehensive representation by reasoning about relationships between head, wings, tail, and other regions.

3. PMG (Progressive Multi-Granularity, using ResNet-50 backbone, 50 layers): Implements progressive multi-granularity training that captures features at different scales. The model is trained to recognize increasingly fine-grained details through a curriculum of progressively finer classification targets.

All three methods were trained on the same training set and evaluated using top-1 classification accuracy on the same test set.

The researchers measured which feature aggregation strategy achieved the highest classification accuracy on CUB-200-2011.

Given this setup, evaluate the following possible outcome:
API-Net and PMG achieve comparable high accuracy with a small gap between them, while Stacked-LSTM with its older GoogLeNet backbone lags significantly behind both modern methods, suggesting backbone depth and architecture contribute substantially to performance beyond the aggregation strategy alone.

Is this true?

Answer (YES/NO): NO